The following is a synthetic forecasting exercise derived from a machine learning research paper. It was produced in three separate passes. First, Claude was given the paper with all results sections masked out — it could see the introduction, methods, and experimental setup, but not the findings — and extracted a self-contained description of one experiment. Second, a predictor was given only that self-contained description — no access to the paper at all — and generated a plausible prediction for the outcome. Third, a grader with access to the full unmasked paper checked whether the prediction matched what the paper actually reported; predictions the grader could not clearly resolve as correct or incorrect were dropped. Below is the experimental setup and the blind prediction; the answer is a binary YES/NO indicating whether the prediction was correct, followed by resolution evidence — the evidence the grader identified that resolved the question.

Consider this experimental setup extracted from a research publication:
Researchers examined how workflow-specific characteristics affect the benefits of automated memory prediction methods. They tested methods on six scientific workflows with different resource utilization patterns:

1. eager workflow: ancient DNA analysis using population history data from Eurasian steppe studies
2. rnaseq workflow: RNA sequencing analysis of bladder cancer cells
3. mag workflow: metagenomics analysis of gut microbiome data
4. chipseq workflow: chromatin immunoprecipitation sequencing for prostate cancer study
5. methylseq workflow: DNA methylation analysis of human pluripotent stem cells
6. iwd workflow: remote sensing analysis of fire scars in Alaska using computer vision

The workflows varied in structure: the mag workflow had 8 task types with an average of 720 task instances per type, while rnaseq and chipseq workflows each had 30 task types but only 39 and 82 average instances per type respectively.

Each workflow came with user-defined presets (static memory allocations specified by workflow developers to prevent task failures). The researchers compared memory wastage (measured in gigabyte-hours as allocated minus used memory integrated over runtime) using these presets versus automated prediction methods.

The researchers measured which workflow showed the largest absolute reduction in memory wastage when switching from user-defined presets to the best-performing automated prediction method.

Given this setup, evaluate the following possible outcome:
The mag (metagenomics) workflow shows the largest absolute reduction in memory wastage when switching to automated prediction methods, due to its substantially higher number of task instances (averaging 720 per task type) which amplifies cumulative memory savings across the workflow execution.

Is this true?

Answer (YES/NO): NO